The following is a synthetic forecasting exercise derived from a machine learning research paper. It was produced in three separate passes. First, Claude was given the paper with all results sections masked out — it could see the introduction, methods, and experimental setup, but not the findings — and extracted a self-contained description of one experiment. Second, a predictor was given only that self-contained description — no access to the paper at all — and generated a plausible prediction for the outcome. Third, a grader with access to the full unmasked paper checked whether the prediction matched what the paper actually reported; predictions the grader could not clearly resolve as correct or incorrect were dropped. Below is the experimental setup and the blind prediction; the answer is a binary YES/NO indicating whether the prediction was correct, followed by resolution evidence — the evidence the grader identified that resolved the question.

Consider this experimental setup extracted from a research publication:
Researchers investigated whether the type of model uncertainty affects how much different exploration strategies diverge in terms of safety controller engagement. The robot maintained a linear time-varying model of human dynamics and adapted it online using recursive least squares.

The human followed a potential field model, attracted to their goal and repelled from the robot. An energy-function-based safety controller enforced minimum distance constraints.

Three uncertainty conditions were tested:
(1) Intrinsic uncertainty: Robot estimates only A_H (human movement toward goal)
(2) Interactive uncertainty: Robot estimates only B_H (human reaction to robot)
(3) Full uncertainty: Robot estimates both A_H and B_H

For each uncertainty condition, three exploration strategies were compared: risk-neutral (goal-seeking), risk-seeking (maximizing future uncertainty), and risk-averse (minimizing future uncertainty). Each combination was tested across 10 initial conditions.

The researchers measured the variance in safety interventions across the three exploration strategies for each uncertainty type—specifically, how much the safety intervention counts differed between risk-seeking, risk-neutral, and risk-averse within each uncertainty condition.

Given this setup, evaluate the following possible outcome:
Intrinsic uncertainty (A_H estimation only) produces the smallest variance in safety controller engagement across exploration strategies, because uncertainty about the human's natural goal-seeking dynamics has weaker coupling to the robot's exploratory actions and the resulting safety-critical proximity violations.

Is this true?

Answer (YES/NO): YES